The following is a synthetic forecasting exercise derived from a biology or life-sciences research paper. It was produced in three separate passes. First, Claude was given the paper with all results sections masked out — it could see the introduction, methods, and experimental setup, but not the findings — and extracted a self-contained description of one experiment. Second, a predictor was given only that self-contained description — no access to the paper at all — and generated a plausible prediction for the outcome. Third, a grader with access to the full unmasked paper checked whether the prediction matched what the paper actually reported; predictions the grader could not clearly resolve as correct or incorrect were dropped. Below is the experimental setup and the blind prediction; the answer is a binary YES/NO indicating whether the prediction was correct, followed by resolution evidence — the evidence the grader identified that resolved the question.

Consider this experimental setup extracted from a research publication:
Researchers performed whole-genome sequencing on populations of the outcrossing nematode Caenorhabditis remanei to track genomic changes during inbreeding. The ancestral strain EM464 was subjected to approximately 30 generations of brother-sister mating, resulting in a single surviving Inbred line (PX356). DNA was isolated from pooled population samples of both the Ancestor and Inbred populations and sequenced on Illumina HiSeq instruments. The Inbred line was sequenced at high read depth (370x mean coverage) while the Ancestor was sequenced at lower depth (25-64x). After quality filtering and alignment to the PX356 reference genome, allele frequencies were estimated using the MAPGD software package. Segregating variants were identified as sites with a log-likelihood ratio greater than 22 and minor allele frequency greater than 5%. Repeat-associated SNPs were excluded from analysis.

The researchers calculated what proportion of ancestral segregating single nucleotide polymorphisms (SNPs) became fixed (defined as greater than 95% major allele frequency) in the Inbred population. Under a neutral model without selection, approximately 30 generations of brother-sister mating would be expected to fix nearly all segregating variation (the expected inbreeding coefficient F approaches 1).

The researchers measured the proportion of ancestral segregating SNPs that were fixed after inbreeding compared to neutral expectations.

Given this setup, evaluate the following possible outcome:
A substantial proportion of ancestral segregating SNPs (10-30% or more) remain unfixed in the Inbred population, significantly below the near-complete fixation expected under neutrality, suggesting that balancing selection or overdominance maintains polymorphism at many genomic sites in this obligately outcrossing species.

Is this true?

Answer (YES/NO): YES